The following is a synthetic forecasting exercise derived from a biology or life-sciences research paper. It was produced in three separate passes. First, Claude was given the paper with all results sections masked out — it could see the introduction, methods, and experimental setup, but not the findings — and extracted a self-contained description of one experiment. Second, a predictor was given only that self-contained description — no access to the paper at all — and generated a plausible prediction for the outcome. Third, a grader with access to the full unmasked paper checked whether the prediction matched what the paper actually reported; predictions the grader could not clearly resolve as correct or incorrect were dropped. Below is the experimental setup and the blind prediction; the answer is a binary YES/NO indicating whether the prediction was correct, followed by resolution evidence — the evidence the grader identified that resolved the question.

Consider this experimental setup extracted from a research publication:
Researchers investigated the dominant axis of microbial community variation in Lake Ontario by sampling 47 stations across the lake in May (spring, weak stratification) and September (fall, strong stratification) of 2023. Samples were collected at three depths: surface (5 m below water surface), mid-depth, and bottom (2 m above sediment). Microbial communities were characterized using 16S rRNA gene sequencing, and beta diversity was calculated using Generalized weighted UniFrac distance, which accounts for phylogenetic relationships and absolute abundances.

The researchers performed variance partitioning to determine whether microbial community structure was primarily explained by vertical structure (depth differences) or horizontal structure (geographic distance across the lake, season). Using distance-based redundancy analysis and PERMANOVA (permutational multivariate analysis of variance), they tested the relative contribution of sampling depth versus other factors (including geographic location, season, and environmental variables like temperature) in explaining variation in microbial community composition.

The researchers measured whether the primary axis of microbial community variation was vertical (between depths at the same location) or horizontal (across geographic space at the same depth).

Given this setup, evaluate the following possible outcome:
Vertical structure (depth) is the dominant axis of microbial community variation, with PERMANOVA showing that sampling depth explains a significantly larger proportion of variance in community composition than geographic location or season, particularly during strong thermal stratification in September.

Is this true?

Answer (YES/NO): NO